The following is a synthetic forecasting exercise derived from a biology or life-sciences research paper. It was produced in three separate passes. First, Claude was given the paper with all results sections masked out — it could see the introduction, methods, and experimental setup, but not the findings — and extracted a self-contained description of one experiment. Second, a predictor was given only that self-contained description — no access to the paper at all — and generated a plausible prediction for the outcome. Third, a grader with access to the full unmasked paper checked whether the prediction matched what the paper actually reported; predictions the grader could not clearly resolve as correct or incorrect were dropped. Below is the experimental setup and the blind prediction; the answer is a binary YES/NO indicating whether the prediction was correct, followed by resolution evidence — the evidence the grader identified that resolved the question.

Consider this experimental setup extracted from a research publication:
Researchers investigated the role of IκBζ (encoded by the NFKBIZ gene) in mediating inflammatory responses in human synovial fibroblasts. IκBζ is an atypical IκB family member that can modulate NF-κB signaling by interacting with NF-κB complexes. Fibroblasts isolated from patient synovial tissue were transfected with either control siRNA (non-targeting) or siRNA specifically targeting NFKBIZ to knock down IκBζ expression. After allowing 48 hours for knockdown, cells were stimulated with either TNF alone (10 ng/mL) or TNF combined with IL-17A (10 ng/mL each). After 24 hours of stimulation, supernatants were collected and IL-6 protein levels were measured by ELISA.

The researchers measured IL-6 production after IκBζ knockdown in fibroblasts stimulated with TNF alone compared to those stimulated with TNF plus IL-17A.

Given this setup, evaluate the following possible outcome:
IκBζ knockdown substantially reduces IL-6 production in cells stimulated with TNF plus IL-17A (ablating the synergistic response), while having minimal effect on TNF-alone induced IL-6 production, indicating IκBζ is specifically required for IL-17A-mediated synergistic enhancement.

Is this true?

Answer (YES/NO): YES